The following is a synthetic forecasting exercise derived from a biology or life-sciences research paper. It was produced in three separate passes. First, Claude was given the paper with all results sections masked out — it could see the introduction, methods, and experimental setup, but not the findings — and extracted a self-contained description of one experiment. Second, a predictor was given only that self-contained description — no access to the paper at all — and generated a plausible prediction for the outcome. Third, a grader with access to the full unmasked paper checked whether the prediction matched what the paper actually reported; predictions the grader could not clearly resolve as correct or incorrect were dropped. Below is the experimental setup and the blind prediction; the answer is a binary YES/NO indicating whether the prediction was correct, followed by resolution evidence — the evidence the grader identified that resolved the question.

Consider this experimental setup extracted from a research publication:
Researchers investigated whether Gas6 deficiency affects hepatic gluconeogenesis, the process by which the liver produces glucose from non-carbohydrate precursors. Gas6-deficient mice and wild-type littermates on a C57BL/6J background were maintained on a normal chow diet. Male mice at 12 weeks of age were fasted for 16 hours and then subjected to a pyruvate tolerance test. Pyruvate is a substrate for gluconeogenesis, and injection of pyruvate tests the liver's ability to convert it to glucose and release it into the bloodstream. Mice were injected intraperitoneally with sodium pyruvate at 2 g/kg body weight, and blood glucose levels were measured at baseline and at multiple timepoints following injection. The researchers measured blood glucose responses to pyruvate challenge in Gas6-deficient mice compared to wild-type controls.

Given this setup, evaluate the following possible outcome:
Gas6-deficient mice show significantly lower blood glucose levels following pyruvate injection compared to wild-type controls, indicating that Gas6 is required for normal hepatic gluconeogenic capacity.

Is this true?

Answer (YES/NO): NO